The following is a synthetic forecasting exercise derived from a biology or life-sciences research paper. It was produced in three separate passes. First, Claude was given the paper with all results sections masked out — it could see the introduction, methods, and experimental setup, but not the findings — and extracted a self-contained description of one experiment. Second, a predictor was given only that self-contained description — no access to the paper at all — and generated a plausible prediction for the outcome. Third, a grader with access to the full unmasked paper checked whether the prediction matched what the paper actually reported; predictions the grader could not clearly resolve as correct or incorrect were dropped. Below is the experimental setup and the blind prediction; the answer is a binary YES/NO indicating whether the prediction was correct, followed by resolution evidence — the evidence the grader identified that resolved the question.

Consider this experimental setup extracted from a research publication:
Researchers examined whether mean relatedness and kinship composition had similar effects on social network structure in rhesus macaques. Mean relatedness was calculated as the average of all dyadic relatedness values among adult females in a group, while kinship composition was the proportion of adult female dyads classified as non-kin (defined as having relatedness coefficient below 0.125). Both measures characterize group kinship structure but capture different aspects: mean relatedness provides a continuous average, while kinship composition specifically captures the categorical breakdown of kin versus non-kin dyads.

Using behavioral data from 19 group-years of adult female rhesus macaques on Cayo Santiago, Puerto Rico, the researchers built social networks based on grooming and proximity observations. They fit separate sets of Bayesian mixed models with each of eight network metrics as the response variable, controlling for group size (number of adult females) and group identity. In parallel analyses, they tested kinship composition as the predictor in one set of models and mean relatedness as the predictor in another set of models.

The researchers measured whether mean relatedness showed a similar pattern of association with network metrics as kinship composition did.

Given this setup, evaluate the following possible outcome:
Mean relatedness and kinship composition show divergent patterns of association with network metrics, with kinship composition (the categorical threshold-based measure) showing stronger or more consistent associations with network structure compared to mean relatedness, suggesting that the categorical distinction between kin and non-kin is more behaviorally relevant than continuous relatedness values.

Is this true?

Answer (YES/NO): NO